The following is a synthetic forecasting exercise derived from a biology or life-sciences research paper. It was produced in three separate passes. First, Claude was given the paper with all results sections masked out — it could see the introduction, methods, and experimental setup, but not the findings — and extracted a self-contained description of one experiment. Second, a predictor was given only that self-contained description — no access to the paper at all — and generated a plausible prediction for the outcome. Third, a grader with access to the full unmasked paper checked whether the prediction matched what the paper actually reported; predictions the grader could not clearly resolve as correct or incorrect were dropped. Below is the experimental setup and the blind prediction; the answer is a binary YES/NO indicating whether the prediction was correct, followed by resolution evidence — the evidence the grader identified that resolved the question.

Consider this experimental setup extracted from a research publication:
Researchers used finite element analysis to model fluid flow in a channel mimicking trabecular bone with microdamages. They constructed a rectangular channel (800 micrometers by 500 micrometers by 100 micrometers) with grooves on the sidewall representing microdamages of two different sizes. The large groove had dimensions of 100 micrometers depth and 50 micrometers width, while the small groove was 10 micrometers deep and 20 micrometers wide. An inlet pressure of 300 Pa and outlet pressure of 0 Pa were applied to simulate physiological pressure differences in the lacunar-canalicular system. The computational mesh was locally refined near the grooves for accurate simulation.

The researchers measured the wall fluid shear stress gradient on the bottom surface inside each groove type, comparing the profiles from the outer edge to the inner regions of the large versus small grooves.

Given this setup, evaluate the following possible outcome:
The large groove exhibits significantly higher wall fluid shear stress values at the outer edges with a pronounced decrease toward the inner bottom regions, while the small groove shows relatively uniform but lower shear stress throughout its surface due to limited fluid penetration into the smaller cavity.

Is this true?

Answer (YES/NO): NO